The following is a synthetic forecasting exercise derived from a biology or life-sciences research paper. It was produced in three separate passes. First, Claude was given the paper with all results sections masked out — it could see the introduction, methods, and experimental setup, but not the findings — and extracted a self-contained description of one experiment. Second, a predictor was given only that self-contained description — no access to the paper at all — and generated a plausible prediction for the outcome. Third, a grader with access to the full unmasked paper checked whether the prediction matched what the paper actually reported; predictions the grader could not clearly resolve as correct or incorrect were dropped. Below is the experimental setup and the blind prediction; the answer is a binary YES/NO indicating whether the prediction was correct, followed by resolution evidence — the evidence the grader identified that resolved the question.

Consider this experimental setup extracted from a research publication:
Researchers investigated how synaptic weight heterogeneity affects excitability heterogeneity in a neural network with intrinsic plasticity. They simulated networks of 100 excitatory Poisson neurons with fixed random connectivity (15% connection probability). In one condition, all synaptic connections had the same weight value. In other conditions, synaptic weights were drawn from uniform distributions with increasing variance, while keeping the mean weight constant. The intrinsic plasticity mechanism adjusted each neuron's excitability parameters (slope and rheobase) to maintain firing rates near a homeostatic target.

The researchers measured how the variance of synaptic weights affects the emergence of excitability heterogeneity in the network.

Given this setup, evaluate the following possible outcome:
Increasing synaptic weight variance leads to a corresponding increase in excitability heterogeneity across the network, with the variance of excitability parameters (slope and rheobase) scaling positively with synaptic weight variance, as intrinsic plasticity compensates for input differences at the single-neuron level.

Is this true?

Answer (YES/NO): NO